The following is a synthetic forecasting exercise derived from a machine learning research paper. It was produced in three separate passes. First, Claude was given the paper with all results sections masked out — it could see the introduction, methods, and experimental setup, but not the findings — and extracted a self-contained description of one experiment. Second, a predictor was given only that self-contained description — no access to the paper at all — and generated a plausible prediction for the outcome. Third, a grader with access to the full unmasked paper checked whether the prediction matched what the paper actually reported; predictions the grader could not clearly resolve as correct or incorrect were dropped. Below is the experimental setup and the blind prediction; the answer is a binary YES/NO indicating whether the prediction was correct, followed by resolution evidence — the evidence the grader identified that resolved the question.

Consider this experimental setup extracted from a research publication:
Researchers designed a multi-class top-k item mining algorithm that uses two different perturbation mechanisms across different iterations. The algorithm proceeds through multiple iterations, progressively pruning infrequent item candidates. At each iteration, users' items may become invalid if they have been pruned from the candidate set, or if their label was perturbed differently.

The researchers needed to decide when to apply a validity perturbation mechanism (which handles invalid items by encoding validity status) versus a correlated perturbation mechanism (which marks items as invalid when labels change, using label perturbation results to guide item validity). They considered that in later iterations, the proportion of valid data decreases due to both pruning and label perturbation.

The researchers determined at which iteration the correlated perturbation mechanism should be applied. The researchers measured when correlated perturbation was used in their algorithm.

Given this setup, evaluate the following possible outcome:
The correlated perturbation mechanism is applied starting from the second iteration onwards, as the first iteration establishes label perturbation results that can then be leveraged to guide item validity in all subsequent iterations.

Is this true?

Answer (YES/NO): NO